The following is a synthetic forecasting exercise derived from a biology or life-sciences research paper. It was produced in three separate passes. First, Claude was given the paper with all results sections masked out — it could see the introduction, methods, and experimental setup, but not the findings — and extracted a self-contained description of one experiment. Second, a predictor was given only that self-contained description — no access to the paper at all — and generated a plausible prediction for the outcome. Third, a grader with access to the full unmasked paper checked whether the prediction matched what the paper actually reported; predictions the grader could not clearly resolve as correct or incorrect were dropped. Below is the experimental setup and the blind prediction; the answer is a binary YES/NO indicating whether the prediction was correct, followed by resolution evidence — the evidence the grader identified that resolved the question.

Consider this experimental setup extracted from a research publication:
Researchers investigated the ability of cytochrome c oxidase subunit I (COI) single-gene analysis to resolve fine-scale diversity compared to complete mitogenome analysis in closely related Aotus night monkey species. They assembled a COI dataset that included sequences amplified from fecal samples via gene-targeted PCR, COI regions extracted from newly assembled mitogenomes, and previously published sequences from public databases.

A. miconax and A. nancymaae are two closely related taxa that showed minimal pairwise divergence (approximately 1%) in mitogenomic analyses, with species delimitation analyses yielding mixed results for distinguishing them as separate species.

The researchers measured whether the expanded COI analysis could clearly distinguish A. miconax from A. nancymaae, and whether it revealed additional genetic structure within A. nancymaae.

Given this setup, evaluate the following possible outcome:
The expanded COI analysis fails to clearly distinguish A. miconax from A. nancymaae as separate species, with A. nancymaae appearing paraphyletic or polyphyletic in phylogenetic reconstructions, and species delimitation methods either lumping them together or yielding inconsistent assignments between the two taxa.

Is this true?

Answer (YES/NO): NO